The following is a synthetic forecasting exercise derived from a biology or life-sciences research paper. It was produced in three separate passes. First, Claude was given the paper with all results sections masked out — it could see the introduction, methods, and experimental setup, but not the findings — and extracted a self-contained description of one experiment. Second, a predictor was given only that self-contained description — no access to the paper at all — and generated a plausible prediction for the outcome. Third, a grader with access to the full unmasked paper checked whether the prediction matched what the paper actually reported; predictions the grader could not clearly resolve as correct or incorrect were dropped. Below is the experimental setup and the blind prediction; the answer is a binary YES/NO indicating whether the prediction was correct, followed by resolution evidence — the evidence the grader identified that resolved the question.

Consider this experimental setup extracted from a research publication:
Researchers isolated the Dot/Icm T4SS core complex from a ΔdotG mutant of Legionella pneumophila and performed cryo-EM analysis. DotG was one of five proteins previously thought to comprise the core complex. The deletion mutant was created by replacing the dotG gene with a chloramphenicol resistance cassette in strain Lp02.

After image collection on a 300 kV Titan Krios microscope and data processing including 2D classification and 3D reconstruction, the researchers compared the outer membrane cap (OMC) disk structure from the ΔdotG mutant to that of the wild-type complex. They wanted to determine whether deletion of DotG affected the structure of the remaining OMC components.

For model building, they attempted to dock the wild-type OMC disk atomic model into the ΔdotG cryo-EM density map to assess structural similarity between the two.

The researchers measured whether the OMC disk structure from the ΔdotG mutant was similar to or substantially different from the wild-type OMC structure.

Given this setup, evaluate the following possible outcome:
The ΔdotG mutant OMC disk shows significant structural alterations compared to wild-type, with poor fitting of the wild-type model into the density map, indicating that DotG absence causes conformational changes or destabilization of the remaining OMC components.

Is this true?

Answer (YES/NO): NO